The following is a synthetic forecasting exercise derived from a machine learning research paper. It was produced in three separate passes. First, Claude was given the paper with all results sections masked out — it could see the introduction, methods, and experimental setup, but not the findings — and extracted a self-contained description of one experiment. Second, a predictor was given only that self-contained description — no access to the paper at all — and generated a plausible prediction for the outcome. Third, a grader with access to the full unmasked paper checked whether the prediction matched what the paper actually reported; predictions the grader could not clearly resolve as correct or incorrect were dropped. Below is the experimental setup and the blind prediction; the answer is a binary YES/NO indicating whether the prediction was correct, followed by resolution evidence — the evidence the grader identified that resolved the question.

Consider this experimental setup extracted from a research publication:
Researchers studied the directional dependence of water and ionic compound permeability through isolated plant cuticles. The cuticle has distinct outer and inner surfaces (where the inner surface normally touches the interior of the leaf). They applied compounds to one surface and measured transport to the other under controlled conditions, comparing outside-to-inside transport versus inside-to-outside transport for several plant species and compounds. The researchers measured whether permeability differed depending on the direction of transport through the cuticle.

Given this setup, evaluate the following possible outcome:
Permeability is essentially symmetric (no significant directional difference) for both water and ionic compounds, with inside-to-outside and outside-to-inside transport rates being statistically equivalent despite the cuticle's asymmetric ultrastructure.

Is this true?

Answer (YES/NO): NO